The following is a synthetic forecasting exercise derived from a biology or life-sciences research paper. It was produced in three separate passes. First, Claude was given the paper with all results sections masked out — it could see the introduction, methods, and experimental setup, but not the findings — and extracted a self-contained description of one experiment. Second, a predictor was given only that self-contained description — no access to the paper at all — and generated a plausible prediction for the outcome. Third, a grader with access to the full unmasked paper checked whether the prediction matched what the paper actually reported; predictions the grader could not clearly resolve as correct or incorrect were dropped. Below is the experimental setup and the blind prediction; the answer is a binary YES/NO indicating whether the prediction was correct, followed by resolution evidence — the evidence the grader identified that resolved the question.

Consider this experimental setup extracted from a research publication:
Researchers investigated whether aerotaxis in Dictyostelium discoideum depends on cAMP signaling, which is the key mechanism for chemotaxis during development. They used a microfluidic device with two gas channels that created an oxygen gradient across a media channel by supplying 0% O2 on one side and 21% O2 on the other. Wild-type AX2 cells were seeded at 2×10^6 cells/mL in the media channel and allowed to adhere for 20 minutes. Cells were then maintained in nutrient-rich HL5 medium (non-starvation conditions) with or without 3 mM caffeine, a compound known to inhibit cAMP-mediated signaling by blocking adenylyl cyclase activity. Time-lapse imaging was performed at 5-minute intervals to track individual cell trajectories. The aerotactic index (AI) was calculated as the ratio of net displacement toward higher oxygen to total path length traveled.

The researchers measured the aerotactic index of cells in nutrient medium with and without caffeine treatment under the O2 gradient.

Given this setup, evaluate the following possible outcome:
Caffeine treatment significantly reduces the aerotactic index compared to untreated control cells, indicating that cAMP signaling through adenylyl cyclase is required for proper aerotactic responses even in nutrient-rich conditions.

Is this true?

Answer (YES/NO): NO